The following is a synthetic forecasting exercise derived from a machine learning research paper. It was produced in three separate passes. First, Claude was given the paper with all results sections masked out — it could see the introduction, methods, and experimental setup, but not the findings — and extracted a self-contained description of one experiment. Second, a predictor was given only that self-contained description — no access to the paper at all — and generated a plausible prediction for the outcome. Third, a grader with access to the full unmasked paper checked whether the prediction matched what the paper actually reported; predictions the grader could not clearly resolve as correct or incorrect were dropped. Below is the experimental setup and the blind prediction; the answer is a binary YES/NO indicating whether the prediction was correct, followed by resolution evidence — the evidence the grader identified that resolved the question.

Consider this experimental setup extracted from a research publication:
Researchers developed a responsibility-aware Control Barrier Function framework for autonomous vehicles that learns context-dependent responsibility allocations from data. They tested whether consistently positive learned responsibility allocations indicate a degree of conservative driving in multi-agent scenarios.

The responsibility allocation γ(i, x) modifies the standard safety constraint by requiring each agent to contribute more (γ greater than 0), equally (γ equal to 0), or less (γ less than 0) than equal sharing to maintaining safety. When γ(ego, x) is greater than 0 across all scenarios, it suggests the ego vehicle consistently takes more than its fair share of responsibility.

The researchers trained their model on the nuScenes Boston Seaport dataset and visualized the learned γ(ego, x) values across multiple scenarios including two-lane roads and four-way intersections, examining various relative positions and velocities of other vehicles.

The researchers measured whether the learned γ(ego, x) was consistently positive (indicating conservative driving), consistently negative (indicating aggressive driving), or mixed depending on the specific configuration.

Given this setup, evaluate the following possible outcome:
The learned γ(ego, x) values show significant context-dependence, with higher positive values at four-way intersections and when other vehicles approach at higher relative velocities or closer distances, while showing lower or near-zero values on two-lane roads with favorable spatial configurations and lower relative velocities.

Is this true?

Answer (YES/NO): NO